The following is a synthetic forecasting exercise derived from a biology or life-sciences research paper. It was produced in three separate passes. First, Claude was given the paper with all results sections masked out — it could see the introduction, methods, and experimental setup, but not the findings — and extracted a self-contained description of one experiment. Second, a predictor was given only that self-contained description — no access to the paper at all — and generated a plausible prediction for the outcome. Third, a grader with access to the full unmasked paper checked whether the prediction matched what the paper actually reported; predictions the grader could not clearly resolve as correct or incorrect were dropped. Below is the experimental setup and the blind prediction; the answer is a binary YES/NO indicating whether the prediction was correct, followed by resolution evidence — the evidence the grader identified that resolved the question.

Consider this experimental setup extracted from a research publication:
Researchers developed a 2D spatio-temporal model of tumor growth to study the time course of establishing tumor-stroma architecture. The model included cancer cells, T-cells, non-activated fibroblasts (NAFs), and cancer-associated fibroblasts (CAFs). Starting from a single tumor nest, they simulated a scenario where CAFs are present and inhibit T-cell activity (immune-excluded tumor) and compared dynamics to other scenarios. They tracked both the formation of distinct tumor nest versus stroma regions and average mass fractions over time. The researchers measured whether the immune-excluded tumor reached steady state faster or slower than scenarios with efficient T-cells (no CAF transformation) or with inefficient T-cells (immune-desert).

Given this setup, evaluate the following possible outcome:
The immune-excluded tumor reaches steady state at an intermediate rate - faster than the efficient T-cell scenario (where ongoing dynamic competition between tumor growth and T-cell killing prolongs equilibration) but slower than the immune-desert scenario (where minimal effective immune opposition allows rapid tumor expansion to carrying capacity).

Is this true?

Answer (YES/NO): NO